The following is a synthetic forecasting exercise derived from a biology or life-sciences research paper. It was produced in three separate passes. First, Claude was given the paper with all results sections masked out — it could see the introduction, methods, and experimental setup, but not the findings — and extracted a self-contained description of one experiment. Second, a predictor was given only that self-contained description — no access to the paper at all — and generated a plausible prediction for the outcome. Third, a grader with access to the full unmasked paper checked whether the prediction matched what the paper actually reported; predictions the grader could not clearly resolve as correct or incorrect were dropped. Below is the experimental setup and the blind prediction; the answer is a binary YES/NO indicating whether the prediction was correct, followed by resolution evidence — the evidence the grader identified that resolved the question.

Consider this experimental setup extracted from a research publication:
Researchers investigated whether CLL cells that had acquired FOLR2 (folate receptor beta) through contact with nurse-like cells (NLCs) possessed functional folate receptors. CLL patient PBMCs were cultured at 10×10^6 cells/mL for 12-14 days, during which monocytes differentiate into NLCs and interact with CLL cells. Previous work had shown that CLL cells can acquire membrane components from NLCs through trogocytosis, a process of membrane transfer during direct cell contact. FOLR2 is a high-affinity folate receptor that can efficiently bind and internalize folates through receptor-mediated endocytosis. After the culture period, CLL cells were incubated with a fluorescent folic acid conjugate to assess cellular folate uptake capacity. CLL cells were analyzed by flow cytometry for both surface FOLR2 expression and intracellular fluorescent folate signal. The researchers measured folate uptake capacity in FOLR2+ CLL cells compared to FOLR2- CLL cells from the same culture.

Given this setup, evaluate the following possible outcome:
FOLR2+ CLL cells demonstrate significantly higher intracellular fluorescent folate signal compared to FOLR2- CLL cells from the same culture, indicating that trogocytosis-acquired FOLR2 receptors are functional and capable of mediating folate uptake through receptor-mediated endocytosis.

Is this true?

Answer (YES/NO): YES